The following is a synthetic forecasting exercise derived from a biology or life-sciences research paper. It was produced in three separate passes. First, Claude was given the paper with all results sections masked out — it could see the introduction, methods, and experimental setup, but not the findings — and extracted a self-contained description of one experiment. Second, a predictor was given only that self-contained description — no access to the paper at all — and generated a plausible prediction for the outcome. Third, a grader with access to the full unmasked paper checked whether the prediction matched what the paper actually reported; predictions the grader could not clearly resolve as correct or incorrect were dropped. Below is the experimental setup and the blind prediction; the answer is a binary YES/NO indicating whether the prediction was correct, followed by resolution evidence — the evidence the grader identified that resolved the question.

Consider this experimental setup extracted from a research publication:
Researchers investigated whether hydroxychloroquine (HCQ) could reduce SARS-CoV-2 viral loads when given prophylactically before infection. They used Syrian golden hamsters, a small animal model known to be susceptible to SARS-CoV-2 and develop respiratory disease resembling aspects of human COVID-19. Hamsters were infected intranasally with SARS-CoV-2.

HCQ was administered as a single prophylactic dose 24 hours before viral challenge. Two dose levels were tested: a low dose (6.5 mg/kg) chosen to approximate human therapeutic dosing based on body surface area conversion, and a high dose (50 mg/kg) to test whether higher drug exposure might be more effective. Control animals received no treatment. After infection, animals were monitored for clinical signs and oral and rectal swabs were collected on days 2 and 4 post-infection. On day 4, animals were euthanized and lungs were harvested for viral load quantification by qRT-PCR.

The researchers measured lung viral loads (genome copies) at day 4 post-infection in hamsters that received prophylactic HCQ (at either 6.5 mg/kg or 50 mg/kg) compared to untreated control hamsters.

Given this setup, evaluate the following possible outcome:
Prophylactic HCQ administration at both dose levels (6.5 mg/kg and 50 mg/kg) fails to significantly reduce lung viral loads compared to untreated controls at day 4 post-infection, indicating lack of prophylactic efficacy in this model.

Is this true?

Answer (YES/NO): YES